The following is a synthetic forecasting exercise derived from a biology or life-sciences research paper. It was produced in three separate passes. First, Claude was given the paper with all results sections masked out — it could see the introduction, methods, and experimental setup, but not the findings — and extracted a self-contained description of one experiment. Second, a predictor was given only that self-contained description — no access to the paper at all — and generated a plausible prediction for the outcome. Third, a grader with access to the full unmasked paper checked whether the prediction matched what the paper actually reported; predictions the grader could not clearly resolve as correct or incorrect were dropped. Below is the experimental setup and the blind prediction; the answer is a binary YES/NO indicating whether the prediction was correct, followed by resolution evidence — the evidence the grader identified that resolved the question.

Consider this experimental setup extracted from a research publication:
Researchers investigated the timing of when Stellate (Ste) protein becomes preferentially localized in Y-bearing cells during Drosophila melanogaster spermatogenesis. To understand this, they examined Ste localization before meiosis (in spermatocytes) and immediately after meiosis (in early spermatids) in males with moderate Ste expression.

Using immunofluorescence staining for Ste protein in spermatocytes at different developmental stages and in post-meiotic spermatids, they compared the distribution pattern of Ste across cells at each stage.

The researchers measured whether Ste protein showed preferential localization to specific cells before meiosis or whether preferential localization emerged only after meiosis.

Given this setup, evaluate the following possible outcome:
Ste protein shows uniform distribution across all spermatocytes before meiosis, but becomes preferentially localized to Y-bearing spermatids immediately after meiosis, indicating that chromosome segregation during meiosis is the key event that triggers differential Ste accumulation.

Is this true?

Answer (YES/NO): YES